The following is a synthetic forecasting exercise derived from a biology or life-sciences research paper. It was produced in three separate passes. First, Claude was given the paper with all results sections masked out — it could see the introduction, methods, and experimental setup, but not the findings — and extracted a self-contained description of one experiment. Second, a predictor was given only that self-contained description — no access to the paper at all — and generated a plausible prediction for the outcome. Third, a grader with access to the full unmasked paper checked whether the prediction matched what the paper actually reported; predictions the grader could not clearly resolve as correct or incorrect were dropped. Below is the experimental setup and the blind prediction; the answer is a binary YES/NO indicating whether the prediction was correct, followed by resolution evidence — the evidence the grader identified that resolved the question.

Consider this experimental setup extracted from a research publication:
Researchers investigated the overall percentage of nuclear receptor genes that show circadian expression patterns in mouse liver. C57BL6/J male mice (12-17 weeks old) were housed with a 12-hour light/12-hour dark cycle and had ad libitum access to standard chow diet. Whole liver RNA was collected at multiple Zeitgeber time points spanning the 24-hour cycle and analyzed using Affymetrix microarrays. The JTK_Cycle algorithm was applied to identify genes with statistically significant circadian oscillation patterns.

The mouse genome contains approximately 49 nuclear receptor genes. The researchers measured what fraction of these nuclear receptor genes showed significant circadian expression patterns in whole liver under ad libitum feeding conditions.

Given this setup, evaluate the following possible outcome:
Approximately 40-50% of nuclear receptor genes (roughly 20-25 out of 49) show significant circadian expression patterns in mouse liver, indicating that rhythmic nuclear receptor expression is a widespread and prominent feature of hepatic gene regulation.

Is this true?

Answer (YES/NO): NO